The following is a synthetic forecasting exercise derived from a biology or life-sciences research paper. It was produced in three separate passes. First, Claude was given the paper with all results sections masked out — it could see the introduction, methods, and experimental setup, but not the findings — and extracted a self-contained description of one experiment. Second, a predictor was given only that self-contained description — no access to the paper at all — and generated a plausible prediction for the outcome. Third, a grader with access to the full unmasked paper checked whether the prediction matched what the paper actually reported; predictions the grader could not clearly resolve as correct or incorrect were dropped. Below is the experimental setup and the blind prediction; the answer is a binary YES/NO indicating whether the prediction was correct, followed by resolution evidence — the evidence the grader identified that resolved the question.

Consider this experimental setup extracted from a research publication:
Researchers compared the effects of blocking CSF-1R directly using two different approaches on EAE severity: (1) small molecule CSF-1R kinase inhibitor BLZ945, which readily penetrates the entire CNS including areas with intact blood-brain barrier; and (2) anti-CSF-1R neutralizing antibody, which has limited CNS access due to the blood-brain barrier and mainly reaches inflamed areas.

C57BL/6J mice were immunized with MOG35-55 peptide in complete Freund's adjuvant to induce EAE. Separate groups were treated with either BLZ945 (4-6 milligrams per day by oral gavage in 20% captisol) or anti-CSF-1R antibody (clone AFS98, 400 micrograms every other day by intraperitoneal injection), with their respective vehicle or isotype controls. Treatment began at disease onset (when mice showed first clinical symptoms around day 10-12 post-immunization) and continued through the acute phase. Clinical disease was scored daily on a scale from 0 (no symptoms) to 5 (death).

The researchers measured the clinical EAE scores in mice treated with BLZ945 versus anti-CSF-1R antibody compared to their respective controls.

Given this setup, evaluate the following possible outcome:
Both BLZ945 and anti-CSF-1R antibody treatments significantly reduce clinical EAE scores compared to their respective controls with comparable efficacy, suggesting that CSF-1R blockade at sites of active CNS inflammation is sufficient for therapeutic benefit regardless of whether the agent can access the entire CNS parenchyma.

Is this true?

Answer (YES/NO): NO